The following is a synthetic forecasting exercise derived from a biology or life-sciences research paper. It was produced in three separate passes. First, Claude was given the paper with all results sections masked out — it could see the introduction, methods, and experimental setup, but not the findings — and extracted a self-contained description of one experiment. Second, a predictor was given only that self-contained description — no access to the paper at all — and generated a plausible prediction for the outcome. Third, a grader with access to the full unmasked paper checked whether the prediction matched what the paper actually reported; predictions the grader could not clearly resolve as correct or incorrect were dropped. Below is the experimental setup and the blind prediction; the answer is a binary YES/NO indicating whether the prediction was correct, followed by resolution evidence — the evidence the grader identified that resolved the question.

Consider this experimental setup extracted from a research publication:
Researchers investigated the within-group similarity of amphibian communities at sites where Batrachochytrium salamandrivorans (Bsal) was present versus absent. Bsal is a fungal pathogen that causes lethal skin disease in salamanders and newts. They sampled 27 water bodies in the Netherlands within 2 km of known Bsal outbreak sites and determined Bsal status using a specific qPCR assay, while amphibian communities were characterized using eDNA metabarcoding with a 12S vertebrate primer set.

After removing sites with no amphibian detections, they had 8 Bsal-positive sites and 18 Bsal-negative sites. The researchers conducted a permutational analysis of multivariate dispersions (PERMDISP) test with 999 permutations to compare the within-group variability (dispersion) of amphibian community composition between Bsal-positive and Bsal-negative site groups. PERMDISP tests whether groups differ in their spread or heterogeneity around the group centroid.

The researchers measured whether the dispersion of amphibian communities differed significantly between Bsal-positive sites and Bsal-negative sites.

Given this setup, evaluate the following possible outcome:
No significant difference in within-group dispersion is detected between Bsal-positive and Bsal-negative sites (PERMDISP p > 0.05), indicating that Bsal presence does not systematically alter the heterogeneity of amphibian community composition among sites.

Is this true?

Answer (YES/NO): NO